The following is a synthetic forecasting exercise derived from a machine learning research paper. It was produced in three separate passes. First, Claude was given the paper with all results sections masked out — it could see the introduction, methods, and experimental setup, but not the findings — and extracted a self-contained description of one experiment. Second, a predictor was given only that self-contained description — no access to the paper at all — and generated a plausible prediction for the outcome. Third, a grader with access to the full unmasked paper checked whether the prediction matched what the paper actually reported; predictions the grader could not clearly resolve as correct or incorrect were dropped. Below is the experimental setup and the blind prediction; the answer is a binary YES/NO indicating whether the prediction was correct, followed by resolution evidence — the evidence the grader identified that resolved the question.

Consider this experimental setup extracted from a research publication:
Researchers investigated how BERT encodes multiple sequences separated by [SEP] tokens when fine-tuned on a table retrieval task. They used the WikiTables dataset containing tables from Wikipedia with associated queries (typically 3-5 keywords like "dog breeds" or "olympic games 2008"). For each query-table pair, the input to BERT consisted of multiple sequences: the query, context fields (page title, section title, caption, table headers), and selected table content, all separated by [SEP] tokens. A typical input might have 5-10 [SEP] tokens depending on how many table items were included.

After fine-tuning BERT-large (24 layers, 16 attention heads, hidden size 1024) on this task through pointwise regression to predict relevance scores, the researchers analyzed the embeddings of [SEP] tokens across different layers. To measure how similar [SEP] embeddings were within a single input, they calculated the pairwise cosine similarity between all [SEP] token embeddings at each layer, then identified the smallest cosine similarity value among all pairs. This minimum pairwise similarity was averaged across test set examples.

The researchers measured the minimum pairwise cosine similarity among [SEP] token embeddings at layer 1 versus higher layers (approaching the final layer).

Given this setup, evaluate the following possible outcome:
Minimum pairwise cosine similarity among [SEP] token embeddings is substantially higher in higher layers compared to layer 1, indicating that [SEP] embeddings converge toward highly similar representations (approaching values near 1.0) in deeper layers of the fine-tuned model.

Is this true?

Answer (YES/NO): YES